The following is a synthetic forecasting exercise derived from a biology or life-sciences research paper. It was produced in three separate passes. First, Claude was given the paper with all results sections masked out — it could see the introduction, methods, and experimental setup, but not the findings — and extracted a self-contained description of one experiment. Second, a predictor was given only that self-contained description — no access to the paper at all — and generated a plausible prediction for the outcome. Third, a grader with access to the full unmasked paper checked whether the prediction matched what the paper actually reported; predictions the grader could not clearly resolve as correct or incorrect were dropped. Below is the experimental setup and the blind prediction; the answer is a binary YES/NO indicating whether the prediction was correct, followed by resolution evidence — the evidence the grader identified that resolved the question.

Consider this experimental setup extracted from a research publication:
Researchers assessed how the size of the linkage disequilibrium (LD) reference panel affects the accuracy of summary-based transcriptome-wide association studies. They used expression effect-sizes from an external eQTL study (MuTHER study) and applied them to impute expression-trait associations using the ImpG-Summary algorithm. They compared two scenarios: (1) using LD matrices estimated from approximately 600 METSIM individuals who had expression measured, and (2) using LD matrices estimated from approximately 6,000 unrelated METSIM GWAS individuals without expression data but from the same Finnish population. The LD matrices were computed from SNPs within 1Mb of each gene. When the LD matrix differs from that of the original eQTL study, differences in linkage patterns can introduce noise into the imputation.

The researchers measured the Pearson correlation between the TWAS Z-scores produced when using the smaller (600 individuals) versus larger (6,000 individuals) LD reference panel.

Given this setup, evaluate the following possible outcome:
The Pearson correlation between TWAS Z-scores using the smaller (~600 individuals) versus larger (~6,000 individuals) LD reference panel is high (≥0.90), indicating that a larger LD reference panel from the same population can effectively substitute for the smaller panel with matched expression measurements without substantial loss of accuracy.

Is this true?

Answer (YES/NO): YES